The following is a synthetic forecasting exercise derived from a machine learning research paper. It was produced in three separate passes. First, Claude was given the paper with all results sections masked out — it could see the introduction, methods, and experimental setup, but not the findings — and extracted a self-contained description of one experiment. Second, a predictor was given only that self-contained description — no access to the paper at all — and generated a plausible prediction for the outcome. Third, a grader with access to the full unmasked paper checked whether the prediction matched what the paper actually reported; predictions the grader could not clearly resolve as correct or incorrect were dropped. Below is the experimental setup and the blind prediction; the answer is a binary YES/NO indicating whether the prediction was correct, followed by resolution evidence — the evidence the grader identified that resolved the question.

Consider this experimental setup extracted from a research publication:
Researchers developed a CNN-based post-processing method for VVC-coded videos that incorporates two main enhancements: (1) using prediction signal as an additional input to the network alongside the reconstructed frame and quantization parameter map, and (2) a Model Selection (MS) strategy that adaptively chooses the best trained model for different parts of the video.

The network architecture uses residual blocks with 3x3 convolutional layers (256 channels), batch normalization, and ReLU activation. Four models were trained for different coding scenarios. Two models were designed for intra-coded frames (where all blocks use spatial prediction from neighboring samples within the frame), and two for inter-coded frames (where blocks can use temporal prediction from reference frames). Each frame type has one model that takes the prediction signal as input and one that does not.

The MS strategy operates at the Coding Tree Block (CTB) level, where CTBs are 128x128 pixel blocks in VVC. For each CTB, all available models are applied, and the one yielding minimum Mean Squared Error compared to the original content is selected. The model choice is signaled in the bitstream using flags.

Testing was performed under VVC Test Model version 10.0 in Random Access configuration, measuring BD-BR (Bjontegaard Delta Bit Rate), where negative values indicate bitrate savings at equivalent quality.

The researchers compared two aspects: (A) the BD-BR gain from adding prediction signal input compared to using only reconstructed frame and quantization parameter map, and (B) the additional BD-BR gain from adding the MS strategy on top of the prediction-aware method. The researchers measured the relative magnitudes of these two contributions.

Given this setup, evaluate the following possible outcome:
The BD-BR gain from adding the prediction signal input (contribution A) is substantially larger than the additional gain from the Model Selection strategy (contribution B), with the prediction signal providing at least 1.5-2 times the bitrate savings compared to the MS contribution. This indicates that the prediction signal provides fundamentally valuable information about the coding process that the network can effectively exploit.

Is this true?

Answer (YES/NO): YES